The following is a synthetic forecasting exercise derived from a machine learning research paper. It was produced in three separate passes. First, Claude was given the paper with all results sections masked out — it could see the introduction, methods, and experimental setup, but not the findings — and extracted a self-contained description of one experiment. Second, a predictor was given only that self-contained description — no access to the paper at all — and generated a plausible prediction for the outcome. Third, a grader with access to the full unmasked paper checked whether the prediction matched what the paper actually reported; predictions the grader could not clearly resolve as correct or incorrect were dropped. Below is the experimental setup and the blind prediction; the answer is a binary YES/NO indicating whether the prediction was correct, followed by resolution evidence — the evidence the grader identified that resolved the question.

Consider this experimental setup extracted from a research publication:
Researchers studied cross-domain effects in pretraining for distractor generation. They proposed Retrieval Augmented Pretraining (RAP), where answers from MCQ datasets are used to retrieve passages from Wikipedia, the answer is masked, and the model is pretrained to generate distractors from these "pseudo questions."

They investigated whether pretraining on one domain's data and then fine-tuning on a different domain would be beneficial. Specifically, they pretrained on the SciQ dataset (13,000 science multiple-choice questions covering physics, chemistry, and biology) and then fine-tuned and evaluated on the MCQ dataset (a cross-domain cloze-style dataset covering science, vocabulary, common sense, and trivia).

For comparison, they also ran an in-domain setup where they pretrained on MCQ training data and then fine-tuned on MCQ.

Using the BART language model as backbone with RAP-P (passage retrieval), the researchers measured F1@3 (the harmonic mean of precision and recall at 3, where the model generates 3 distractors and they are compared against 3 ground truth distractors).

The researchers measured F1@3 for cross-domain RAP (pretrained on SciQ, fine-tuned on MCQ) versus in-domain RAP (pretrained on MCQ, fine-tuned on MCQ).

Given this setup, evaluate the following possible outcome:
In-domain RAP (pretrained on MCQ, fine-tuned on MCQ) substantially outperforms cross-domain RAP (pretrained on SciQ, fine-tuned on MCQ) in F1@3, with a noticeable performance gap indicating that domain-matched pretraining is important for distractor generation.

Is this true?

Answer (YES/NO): NO